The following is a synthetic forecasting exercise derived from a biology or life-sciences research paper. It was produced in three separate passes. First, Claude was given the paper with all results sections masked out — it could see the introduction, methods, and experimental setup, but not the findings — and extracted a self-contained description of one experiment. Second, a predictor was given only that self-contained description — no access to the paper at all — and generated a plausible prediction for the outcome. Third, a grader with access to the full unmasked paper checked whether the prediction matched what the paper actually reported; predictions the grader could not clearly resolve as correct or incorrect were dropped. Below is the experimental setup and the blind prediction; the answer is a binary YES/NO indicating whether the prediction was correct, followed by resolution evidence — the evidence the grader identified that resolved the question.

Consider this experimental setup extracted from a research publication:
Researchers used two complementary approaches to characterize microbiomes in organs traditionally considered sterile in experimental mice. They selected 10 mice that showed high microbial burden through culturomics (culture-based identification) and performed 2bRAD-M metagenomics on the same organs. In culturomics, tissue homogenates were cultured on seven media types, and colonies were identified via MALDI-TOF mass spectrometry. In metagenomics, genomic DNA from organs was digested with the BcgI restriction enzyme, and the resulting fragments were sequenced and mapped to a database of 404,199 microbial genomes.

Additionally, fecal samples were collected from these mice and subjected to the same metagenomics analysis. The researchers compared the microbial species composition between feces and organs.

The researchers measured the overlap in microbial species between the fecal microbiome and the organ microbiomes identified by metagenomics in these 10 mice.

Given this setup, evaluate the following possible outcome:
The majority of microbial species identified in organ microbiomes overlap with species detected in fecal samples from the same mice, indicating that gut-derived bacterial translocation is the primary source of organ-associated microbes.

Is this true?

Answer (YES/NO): NO